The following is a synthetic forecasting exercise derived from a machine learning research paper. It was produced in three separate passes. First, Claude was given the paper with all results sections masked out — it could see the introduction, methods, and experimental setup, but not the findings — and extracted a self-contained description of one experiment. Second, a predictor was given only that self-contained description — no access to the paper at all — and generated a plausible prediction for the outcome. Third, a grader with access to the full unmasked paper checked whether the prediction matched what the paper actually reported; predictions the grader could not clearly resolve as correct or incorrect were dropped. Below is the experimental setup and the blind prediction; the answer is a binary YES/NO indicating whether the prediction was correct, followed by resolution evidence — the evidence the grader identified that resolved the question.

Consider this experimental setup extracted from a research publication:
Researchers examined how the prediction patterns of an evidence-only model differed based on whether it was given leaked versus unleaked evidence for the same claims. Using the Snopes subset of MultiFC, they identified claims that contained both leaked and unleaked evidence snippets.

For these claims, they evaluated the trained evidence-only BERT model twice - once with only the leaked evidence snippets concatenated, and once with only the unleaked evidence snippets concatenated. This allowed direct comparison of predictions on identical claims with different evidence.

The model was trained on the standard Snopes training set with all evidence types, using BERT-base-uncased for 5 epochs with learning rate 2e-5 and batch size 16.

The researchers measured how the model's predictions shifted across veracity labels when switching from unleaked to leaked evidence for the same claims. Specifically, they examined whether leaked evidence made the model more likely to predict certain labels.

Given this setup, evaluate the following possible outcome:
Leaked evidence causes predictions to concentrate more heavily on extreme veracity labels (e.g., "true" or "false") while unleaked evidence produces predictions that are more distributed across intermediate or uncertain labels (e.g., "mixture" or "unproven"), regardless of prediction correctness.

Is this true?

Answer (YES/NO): NO